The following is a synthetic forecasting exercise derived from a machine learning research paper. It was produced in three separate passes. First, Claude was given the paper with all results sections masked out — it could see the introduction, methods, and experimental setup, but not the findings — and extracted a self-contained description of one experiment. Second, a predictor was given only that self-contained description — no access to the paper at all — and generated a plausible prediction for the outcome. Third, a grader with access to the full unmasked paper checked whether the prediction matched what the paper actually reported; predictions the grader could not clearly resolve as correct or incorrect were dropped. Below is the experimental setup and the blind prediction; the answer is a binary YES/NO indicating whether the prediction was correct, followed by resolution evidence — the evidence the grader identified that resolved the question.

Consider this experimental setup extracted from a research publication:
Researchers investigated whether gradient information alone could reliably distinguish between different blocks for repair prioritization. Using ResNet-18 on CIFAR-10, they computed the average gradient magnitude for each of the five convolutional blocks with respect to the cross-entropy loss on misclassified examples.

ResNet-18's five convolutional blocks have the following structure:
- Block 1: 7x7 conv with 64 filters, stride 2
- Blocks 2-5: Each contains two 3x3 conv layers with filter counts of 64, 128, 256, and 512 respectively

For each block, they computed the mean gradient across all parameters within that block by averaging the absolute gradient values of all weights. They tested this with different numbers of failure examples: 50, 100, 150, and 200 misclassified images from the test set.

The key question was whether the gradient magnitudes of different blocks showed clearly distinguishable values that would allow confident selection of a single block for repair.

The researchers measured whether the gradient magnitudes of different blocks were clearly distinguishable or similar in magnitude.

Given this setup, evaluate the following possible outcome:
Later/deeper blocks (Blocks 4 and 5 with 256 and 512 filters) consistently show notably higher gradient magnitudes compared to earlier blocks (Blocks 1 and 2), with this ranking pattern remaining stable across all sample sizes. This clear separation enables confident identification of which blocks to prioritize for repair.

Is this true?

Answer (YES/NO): NO